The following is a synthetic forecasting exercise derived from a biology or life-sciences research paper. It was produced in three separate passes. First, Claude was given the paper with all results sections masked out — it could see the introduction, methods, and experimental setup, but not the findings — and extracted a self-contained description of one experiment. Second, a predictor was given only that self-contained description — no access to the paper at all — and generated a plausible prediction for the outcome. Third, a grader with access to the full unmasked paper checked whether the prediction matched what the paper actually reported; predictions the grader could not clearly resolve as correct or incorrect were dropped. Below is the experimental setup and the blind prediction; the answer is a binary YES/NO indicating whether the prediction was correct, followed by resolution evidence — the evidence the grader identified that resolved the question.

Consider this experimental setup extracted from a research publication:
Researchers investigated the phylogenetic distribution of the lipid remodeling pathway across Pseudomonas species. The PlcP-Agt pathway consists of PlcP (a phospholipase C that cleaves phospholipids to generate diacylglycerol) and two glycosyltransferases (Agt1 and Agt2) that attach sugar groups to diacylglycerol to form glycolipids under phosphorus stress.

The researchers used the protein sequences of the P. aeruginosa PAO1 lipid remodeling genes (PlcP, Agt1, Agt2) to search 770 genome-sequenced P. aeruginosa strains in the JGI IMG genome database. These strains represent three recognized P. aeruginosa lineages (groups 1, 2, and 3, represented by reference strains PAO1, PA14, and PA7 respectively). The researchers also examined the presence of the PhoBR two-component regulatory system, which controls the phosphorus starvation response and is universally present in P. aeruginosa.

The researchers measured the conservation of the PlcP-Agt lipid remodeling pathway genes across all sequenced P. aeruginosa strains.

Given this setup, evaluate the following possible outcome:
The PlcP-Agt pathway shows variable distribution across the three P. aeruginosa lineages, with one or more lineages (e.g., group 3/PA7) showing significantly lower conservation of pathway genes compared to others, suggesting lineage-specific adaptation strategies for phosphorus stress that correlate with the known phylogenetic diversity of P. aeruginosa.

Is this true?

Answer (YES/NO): NO